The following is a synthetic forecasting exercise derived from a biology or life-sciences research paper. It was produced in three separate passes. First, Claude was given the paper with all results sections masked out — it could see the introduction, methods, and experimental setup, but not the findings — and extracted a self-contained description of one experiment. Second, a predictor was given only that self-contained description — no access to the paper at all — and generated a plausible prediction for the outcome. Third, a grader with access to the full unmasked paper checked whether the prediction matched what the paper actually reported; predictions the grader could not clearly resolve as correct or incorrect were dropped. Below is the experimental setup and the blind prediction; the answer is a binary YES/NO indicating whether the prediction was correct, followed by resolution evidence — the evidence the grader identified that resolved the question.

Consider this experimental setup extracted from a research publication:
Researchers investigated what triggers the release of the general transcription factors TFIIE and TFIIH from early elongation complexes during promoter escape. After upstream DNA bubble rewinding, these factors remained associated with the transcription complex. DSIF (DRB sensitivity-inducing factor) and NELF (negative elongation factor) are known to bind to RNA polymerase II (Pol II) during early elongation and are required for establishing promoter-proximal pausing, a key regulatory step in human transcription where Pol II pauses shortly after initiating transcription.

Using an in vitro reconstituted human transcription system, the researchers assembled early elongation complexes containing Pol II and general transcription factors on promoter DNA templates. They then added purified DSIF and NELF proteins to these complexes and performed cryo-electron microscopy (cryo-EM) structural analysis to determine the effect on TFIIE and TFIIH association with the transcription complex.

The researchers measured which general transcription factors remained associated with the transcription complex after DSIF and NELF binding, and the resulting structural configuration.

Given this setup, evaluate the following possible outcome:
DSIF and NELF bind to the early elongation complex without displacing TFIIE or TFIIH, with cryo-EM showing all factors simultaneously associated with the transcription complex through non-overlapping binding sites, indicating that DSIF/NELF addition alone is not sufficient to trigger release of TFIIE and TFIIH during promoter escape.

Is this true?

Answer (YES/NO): NO